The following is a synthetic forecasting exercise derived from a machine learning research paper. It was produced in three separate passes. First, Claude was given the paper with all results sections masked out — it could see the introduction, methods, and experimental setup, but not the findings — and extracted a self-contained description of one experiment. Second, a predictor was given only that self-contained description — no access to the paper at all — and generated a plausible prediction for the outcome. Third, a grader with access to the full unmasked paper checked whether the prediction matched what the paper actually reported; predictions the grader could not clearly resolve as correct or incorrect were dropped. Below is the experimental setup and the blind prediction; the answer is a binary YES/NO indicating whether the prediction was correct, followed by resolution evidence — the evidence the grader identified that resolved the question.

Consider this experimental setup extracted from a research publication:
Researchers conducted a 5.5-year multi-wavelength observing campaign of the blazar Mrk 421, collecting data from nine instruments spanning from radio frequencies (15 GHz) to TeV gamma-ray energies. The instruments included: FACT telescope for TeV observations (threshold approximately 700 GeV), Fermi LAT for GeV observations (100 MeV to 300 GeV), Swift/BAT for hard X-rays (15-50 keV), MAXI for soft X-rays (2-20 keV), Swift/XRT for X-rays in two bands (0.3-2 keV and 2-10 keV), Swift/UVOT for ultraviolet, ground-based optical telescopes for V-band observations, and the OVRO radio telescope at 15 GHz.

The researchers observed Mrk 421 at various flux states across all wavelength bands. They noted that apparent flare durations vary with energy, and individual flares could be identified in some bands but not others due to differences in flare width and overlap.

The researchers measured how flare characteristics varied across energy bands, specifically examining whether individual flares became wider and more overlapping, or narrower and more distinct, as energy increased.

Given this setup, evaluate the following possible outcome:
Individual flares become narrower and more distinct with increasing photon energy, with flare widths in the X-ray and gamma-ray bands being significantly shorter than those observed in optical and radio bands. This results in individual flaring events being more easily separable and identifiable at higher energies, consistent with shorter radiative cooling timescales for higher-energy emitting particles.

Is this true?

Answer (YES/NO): YES